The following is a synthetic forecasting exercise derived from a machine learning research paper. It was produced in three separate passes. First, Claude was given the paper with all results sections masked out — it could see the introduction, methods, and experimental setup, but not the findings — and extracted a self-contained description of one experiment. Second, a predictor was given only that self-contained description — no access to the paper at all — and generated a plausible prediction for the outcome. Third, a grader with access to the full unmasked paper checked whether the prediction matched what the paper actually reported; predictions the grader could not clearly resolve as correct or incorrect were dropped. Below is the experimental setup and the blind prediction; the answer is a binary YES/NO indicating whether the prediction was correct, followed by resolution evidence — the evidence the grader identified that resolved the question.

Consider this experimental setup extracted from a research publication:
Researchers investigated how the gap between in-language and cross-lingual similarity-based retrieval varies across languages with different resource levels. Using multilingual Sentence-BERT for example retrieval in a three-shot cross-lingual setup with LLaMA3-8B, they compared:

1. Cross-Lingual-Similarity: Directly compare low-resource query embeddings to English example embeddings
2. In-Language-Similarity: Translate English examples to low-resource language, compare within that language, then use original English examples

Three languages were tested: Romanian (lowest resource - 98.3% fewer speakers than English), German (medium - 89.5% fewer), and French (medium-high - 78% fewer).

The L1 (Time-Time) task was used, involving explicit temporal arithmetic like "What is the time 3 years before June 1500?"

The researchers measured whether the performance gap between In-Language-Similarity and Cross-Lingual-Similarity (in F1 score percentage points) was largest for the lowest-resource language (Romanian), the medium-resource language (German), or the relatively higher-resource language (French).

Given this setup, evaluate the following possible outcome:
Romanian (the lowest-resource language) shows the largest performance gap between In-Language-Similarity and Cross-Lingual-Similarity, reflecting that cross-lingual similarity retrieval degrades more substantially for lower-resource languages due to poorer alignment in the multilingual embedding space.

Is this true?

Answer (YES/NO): NO